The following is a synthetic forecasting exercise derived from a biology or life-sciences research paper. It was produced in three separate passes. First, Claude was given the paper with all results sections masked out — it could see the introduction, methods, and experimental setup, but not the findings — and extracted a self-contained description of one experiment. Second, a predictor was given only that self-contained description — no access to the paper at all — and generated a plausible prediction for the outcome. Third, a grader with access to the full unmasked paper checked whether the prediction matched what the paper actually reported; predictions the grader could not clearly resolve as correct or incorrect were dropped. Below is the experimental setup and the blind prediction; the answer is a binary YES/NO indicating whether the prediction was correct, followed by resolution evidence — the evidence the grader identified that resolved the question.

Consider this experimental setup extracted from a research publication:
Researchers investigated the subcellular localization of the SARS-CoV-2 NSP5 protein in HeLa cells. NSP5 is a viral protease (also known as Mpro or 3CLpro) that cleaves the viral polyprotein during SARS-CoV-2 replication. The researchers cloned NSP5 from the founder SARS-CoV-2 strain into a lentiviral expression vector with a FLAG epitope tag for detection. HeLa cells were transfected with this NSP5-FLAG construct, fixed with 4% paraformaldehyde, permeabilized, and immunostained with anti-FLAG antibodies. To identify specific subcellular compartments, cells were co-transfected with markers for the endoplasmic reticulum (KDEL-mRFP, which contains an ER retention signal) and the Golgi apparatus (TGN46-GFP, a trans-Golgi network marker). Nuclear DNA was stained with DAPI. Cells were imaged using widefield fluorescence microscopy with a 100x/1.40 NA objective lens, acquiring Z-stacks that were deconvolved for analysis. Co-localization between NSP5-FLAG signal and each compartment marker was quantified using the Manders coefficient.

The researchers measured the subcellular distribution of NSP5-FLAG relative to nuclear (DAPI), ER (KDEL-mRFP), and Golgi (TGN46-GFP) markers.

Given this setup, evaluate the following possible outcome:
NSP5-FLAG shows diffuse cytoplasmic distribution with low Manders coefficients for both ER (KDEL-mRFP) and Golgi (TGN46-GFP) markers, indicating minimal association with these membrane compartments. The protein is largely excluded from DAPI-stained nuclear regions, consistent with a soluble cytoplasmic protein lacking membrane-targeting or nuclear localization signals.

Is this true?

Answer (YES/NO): NO